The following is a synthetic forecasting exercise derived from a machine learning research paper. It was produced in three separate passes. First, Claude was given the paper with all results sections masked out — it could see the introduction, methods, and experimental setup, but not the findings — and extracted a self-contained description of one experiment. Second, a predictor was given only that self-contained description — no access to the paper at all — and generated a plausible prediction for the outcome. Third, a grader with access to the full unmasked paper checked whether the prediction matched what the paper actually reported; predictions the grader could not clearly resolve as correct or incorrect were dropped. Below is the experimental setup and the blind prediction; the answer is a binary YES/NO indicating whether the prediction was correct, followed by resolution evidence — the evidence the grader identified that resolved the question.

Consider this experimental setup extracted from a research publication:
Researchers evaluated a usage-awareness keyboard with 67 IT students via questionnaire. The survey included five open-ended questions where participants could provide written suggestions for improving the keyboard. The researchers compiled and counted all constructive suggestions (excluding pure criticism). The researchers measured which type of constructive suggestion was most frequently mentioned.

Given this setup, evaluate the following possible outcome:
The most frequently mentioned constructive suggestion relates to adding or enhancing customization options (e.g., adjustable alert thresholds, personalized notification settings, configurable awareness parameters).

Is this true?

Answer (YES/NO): YES